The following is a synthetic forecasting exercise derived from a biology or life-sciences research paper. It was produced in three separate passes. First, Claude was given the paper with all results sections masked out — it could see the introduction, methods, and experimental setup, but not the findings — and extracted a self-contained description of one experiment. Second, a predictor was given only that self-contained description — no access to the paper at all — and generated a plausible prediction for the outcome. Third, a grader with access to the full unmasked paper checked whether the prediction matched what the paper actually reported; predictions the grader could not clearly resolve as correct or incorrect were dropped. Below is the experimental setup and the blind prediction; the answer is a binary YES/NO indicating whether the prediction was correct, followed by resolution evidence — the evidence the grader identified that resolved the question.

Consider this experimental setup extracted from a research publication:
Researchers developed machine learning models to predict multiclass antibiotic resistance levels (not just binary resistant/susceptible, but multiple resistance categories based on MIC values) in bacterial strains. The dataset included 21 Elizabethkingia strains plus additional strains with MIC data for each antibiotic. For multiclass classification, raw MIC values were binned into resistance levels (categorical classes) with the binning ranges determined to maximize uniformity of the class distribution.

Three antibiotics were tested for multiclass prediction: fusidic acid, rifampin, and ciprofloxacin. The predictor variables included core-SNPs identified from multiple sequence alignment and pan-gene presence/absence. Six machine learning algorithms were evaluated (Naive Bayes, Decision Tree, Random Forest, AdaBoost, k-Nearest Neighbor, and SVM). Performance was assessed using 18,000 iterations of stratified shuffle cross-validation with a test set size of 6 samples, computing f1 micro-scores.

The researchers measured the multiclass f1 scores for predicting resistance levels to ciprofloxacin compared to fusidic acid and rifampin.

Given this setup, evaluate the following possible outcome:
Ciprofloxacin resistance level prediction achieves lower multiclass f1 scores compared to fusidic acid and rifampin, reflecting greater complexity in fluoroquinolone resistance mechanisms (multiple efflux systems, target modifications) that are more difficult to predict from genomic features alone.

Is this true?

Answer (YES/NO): YES